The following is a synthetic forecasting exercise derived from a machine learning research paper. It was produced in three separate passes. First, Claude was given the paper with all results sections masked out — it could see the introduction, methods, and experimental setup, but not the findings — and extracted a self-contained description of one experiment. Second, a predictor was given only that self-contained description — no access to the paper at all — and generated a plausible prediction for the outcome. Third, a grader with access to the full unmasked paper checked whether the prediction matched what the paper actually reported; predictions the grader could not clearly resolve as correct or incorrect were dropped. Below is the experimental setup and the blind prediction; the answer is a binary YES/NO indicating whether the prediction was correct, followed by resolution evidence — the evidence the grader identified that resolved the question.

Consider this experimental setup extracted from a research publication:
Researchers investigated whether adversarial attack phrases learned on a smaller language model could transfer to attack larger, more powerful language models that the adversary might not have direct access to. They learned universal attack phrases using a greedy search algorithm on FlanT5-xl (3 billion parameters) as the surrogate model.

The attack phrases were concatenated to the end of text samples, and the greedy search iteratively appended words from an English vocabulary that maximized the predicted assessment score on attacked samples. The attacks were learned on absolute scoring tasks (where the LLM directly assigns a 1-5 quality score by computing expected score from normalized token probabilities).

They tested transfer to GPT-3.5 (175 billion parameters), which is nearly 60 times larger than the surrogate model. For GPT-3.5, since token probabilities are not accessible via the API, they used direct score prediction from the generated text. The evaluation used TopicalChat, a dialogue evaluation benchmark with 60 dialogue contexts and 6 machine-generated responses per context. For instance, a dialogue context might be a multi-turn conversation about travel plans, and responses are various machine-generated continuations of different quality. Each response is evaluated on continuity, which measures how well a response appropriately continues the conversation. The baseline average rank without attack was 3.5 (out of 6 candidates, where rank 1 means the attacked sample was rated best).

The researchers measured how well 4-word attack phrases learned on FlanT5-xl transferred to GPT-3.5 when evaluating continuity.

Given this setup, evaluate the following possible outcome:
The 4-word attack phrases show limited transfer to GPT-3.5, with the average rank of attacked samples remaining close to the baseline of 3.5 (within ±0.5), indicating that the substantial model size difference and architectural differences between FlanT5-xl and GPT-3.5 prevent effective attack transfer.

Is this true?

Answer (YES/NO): NO